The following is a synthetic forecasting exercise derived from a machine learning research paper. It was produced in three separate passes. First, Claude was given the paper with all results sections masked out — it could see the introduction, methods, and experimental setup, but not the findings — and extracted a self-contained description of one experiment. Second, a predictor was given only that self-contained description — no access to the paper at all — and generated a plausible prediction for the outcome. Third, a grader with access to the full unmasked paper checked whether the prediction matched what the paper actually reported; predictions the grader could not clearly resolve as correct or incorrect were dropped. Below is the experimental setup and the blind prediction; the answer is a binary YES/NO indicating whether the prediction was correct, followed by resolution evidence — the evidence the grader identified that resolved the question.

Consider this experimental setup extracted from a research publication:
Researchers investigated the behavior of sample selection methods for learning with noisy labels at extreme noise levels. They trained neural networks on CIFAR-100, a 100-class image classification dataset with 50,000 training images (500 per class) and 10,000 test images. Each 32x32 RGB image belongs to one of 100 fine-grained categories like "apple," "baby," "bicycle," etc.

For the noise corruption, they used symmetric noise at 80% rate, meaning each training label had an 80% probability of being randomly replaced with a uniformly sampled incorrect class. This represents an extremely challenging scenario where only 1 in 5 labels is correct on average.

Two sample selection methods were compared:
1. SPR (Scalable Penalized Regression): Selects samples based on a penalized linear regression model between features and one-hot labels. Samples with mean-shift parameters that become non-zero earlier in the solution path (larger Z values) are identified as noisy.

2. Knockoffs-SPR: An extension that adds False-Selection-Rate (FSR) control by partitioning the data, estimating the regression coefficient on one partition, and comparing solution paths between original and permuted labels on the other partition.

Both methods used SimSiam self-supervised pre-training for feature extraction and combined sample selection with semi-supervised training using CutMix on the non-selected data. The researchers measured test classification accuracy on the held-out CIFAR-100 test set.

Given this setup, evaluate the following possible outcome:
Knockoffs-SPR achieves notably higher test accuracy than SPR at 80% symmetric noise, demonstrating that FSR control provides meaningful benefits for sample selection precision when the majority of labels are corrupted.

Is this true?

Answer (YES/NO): NO